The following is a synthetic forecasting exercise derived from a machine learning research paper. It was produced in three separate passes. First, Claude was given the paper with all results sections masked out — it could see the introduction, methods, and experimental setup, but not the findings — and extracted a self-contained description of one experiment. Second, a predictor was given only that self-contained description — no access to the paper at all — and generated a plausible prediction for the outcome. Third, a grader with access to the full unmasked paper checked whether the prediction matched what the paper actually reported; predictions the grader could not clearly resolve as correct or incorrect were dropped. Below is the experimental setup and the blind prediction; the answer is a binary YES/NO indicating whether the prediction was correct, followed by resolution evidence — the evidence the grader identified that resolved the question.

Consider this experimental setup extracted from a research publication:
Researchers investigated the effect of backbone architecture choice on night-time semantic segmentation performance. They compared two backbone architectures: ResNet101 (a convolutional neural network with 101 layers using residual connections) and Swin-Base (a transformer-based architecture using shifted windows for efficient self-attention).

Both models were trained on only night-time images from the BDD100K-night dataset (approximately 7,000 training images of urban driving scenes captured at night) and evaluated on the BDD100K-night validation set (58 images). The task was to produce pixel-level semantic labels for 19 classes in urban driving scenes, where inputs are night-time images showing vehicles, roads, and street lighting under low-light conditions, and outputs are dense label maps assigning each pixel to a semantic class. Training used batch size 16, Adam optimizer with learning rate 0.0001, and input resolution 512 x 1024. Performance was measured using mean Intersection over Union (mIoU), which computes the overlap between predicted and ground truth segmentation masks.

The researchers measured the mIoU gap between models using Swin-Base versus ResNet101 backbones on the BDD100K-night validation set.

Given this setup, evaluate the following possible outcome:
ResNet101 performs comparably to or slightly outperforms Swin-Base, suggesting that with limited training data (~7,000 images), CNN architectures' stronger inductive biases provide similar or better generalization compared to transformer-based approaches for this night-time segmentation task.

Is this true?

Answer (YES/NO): NO